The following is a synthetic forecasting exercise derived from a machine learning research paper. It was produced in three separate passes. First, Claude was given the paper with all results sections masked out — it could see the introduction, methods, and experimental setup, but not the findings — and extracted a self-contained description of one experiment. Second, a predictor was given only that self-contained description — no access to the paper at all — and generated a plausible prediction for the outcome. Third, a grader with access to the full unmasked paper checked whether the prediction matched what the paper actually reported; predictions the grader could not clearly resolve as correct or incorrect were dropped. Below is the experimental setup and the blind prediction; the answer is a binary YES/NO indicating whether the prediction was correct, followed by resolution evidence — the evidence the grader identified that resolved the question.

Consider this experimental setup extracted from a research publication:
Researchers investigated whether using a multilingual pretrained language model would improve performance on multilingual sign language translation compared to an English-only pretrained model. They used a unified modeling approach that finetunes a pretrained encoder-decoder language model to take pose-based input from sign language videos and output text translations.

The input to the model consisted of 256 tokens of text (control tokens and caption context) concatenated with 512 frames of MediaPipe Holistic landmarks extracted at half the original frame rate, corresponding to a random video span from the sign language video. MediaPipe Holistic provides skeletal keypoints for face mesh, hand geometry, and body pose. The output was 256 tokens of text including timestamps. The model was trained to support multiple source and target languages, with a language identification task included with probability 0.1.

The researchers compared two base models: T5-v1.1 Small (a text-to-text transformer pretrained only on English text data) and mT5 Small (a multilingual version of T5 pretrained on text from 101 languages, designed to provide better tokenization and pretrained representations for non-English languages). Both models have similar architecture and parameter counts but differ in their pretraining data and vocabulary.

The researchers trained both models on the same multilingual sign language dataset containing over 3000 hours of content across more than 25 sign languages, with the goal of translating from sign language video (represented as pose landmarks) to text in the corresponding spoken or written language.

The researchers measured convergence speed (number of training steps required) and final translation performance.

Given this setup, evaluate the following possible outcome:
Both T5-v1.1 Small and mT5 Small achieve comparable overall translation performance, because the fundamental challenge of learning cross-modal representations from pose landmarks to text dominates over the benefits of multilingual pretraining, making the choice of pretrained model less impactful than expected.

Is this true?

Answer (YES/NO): NO